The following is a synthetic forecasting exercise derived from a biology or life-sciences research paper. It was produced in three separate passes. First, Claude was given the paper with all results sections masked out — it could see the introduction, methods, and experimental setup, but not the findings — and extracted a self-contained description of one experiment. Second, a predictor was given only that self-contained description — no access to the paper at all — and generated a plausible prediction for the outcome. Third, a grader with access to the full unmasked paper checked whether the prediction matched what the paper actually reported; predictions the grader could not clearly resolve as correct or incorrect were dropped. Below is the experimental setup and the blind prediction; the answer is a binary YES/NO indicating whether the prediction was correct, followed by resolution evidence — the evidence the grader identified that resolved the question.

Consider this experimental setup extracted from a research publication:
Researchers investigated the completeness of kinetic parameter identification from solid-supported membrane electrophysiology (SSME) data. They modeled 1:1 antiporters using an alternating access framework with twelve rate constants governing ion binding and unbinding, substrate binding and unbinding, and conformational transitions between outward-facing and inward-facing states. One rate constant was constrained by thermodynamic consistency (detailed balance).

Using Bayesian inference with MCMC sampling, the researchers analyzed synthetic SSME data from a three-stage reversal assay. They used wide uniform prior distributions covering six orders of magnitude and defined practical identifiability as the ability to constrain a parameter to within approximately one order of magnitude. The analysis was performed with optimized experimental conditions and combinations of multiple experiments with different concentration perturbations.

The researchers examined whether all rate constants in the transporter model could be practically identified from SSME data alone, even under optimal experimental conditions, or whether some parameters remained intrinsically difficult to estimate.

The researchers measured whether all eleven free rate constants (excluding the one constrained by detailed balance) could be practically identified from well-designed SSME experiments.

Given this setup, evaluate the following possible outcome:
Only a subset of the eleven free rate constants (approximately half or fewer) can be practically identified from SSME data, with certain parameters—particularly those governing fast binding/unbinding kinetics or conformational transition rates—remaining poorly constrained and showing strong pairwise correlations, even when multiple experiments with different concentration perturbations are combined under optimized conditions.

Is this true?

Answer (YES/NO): NO